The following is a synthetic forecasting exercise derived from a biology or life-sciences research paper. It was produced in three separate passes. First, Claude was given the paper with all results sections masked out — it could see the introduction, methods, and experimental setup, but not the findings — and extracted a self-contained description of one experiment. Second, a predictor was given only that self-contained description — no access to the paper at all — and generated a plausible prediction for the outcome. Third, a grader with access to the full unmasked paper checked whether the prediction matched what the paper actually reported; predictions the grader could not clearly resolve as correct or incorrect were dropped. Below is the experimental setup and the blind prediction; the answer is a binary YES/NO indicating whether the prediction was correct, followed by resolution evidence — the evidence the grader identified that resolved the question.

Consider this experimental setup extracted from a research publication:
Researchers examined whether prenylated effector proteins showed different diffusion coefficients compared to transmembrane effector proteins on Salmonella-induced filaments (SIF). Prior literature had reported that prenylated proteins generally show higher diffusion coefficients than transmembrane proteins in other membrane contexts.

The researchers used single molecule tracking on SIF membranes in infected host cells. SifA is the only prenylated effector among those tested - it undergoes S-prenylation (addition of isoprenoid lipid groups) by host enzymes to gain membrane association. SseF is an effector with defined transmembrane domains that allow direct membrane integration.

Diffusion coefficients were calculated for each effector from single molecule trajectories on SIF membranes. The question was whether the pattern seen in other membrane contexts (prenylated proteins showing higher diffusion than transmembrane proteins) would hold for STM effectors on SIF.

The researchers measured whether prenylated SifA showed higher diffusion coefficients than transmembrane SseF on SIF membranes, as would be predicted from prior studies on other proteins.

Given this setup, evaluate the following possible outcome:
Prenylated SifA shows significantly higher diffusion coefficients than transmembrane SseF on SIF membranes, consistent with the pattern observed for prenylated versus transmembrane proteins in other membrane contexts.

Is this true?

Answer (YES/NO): NO